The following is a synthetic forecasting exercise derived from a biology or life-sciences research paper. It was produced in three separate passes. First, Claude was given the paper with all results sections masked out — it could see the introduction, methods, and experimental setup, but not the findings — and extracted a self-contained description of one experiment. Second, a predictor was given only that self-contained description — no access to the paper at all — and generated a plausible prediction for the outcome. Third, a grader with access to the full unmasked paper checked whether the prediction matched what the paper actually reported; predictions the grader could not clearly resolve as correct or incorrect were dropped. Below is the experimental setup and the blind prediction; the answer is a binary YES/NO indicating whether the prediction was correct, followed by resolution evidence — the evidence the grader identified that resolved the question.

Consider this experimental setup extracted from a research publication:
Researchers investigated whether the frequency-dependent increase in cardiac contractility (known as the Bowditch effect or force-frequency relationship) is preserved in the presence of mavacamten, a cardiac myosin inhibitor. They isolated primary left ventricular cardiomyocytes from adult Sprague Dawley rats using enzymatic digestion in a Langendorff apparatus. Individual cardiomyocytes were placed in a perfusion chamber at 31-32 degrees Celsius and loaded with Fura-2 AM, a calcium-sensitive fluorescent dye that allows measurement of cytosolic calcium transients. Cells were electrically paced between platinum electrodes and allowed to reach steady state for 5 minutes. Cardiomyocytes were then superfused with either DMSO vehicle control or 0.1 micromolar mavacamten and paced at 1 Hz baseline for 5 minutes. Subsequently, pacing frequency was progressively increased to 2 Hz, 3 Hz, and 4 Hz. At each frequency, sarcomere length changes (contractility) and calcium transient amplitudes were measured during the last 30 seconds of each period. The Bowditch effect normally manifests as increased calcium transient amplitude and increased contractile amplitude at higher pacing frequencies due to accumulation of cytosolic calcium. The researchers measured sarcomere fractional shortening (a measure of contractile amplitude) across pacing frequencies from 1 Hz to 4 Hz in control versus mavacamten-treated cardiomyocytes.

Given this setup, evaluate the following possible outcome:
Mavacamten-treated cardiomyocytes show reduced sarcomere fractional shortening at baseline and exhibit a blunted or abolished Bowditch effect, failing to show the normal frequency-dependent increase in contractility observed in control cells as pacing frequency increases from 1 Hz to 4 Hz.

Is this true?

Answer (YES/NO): NO